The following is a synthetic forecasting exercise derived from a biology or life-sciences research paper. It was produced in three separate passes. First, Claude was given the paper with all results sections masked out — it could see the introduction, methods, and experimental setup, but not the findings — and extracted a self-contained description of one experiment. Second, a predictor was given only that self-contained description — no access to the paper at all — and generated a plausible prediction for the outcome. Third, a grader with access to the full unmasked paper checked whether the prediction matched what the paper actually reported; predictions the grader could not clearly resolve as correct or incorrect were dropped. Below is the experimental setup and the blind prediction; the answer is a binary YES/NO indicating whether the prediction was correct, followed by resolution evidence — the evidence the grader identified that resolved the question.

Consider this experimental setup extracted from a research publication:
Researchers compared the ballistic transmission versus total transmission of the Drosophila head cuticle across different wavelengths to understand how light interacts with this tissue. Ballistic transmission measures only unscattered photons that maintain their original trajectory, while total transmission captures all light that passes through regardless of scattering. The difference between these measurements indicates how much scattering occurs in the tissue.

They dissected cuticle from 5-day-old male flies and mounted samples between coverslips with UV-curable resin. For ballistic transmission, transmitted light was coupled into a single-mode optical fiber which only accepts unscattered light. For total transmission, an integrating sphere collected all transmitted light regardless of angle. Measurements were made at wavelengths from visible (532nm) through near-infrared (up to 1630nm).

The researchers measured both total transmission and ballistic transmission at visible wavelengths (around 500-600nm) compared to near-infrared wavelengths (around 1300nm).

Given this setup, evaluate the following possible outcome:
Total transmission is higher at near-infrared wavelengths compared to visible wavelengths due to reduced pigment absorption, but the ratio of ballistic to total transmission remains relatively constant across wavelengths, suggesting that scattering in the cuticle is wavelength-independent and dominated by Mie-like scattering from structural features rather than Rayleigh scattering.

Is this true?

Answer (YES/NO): NO